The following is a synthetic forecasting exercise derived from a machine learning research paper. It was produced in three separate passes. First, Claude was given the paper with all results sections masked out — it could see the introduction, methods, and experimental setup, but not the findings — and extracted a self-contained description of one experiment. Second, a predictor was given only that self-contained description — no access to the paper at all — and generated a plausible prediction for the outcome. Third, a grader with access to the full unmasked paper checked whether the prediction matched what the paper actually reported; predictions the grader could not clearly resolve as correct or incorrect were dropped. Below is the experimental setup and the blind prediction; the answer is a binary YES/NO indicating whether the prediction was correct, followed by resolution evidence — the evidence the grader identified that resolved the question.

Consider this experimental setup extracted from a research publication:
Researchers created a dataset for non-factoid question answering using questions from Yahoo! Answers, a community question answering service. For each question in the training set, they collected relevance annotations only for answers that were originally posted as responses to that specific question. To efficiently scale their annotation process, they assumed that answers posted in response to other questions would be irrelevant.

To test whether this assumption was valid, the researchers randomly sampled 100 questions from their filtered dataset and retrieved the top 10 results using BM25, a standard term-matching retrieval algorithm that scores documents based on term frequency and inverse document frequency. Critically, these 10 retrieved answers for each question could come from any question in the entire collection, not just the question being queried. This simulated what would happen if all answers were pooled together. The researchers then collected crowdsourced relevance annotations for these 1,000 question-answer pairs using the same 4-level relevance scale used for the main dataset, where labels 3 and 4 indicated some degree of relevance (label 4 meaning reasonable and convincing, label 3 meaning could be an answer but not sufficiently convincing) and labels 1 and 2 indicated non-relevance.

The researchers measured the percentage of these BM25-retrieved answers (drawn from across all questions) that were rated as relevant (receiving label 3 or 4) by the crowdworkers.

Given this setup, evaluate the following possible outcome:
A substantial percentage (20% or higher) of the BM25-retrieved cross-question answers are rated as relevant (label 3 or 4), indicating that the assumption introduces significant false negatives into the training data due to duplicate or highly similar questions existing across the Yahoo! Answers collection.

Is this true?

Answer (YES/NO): NO